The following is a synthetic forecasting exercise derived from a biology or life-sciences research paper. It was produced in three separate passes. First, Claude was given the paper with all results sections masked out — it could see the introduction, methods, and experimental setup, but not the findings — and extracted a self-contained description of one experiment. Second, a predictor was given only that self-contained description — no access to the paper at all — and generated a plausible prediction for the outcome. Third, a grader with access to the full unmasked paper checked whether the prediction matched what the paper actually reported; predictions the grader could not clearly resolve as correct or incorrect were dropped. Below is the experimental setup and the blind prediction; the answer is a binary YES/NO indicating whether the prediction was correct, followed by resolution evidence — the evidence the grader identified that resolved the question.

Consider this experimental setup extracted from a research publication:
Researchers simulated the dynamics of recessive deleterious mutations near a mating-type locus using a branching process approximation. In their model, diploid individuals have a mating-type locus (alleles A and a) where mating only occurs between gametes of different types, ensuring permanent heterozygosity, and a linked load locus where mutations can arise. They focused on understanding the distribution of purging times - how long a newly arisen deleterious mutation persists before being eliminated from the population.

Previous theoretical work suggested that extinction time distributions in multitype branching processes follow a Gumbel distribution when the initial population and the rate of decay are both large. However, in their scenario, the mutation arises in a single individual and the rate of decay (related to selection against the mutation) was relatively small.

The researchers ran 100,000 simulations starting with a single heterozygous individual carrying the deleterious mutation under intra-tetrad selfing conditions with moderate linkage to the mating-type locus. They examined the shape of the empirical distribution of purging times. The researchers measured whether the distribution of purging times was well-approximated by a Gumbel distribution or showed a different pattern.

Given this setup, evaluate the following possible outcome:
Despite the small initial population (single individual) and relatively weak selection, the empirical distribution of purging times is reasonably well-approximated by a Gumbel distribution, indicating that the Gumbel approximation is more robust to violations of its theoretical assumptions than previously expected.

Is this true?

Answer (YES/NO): NO